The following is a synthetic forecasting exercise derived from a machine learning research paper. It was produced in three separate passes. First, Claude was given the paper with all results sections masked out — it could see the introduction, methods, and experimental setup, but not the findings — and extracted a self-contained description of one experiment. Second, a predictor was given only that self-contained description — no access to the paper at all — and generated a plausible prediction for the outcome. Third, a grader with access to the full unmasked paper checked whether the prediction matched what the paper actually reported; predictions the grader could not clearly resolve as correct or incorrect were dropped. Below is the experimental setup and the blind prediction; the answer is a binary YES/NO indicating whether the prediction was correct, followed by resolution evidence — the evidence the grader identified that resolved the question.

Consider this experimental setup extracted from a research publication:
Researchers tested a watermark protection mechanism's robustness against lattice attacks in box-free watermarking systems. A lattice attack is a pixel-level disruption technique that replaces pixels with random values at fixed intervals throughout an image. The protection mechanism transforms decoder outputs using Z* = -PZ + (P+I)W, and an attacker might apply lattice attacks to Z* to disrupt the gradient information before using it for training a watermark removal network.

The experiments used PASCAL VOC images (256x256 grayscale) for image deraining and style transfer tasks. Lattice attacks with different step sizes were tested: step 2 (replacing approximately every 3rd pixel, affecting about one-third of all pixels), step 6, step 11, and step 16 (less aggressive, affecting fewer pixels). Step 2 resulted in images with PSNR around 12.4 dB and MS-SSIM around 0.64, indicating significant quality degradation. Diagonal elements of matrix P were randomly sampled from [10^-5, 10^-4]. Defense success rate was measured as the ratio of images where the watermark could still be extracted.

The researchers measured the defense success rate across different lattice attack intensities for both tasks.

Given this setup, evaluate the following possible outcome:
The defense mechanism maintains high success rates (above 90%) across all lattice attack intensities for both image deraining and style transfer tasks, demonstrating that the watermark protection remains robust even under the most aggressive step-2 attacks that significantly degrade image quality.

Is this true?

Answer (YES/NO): YES